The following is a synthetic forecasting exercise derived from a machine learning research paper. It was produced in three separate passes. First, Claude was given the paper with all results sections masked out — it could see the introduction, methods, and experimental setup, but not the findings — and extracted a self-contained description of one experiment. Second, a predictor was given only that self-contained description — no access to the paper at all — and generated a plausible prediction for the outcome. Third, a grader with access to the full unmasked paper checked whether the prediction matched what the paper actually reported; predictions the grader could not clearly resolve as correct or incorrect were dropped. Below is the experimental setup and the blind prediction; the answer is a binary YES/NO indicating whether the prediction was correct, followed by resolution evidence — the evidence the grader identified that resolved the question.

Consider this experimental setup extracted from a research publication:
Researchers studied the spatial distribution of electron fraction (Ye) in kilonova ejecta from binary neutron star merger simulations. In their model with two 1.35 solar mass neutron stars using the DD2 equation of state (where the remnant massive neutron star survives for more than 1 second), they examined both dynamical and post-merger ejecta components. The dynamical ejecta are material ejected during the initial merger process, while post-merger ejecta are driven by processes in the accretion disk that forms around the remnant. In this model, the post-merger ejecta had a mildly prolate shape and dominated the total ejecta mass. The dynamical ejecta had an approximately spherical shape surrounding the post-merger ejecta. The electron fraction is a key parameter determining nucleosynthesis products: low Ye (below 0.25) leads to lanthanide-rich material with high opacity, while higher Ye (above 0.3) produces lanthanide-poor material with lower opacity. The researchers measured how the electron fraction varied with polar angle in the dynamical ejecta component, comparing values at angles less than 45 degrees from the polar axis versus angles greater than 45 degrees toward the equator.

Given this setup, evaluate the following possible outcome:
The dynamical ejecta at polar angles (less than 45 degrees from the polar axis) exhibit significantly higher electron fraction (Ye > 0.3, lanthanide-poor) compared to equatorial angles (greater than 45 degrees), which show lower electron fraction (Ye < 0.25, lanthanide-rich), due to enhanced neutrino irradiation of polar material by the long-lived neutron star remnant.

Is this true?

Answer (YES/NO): NO